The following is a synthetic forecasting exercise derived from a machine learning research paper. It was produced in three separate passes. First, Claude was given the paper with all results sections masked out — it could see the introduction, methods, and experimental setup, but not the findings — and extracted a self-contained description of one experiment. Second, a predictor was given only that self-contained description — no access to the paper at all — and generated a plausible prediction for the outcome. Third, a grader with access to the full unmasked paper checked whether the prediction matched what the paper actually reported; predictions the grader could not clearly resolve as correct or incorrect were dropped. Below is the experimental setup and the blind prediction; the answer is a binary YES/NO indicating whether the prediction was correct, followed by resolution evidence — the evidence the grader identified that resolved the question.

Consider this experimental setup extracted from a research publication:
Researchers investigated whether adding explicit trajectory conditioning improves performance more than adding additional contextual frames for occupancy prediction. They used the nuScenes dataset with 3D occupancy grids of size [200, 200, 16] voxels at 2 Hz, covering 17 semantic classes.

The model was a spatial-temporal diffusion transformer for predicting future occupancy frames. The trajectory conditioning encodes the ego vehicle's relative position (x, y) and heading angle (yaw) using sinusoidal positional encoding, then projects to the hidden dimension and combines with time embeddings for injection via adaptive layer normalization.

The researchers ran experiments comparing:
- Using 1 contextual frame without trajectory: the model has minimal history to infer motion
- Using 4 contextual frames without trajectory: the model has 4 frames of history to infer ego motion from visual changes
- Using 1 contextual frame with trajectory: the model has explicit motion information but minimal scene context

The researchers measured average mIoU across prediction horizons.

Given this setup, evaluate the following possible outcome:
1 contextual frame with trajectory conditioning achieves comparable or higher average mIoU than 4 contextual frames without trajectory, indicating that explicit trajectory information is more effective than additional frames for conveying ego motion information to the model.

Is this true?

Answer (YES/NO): YES